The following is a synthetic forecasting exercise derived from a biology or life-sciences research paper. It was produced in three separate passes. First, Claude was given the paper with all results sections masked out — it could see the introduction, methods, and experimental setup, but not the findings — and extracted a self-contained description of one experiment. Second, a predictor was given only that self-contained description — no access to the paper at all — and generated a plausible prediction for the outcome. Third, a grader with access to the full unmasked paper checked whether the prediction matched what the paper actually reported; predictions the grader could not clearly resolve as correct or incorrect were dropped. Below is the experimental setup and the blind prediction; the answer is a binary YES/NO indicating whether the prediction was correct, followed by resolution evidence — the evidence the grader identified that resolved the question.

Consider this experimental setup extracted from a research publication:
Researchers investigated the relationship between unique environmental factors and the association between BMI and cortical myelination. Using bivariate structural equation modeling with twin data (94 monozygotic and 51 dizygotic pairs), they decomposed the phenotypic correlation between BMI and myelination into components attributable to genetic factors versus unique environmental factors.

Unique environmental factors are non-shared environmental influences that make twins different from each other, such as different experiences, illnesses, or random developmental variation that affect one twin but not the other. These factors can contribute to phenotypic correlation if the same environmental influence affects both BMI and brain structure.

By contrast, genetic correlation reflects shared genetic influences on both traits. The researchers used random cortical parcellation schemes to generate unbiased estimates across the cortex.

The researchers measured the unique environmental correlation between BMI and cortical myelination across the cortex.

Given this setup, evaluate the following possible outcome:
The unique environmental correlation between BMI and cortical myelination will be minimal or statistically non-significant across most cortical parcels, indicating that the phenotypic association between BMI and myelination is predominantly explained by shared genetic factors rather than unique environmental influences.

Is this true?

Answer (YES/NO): YES